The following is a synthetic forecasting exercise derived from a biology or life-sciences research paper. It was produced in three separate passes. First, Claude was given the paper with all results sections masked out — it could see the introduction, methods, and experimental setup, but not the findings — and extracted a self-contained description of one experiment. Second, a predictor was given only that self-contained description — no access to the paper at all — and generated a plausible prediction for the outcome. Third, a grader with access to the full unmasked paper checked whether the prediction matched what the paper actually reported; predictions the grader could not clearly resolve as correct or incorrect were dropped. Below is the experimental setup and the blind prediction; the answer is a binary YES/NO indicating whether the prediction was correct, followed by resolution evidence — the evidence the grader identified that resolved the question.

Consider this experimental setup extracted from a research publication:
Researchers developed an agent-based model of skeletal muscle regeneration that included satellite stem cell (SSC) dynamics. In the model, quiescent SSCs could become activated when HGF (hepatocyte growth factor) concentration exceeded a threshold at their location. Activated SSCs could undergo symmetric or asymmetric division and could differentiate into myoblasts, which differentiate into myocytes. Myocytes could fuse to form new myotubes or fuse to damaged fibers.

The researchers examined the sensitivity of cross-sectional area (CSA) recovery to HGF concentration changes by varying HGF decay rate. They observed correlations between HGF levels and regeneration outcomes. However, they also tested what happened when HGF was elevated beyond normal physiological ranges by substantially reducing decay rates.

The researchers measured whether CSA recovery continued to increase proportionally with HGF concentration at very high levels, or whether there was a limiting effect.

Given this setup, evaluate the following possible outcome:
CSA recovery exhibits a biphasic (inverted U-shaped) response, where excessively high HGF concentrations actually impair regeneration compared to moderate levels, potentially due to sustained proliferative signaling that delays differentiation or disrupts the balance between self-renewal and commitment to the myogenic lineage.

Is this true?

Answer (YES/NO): NO